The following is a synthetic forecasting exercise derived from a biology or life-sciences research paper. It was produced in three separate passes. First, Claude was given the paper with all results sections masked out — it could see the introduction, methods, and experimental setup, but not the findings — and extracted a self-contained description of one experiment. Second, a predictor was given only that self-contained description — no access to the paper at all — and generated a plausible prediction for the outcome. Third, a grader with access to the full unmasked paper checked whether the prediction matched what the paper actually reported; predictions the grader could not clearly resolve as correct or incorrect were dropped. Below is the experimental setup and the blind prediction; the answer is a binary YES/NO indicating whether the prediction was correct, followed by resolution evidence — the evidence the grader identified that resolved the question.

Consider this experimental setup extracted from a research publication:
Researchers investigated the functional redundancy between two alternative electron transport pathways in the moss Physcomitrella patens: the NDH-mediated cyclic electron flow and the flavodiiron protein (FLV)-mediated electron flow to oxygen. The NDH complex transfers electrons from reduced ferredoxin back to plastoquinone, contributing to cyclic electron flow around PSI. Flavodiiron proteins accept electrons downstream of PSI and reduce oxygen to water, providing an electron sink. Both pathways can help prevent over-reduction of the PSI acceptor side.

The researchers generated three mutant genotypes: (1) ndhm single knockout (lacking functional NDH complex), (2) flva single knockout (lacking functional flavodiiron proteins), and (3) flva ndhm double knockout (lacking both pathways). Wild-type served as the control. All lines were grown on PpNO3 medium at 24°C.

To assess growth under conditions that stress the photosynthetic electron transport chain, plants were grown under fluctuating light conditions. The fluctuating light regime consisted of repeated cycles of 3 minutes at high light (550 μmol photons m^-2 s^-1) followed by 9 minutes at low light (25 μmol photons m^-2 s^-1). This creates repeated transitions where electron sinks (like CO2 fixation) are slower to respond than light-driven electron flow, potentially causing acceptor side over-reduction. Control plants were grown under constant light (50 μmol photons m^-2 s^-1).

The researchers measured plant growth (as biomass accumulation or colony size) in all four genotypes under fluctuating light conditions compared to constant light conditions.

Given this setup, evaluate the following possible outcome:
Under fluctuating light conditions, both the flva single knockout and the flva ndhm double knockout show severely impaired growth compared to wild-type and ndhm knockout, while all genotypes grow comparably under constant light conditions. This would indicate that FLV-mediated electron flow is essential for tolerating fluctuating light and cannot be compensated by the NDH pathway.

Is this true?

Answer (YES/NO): NO